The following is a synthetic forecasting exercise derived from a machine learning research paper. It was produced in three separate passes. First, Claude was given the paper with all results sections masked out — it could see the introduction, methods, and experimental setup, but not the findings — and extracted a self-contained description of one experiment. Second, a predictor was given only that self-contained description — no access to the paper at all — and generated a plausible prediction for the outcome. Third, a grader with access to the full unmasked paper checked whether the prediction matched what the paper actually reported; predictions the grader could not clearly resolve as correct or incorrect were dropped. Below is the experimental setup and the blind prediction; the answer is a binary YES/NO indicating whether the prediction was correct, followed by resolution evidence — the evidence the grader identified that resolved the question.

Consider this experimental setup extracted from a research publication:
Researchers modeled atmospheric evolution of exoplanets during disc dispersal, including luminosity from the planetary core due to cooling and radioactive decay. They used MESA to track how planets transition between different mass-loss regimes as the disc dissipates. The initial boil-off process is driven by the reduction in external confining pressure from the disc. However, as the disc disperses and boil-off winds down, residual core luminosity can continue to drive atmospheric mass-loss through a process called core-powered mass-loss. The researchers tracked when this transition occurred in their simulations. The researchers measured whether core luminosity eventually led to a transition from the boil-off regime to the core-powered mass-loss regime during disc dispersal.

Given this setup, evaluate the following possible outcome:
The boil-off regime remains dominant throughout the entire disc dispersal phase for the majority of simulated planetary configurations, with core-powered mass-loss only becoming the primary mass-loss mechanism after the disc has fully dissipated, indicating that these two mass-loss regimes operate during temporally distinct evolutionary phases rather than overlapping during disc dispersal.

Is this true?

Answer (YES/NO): YES